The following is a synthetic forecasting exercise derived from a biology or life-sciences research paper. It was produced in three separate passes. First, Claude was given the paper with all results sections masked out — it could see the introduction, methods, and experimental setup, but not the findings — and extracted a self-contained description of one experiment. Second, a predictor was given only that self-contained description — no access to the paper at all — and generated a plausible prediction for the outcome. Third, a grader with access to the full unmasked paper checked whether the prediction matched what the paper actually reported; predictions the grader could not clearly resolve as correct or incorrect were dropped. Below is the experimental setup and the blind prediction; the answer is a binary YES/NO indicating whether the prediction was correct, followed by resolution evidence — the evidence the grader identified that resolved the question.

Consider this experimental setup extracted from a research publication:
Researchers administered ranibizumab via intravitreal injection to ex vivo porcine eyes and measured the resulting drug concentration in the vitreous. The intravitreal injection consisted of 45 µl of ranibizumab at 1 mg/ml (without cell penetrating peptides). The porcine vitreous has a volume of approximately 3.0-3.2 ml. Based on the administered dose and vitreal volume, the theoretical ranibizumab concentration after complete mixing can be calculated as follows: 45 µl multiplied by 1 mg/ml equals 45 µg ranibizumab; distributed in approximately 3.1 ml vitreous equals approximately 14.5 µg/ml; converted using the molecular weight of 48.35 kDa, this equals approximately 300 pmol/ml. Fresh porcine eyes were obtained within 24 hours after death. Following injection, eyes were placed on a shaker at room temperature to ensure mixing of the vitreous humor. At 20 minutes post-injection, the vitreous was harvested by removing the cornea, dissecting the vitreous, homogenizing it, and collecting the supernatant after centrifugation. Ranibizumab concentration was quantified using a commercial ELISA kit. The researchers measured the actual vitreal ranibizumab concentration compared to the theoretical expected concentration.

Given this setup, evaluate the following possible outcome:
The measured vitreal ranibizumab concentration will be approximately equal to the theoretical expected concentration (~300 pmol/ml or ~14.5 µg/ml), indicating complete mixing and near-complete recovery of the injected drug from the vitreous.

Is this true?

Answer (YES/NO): NO